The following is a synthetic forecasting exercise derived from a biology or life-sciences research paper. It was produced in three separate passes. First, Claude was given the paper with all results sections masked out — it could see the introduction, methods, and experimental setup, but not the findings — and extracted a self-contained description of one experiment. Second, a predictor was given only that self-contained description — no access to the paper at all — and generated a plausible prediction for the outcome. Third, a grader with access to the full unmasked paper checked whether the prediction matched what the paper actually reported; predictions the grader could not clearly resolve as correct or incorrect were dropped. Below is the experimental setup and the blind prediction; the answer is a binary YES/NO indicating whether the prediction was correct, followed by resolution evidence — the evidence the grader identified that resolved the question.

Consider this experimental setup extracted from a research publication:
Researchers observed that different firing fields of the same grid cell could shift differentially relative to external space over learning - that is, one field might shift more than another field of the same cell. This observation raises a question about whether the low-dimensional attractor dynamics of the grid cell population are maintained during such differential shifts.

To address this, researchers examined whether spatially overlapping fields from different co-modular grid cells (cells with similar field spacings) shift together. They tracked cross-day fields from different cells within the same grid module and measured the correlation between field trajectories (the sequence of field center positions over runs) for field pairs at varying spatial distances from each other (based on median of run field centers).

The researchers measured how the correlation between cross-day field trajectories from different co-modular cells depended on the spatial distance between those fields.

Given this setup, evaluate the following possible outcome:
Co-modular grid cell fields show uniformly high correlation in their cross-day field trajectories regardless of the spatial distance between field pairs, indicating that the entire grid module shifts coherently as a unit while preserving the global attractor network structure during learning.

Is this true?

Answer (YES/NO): NO